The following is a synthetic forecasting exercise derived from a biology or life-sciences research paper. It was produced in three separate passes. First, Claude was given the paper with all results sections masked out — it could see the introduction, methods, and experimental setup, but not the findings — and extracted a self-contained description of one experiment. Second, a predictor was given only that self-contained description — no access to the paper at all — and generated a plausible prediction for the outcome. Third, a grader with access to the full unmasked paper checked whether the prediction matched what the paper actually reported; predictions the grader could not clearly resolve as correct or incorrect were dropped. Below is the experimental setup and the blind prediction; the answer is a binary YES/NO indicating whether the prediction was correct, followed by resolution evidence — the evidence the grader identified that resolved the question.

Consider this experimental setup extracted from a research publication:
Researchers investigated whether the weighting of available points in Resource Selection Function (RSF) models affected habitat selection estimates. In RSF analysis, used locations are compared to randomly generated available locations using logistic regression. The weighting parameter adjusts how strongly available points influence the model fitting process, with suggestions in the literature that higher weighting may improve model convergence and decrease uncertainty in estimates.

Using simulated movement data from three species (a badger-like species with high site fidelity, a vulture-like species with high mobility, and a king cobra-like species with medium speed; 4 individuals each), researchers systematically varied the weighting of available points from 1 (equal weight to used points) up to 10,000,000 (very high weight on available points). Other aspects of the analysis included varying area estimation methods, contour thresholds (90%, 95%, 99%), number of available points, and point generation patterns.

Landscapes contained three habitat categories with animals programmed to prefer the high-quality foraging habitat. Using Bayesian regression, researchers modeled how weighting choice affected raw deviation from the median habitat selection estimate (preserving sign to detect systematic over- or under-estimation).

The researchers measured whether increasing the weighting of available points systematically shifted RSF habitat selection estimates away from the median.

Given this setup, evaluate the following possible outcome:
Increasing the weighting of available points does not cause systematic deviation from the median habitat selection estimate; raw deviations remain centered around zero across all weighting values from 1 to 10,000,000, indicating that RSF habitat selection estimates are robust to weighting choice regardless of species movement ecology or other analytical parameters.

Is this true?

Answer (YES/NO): NO